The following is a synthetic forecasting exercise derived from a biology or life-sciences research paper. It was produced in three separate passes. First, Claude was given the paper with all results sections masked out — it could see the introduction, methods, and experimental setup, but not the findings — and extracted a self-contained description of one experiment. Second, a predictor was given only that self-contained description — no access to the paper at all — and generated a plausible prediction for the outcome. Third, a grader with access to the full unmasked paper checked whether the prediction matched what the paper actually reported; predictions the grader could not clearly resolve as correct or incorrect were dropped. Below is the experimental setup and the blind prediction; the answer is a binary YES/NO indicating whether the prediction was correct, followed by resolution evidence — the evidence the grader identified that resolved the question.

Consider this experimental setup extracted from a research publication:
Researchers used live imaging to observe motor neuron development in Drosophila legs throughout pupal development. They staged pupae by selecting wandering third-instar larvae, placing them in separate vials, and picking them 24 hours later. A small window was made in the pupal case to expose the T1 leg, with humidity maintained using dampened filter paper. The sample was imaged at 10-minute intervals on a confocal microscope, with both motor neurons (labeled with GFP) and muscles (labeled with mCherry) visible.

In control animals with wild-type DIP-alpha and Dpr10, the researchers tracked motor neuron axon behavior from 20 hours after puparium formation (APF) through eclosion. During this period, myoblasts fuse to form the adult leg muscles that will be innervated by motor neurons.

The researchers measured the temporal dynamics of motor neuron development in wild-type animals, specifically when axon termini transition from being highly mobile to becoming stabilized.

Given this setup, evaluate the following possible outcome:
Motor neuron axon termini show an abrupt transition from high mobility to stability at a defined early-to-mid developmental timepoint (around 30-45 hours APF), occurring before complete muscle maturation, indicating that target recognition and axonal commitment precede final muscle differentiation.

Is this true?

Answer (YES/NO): NO